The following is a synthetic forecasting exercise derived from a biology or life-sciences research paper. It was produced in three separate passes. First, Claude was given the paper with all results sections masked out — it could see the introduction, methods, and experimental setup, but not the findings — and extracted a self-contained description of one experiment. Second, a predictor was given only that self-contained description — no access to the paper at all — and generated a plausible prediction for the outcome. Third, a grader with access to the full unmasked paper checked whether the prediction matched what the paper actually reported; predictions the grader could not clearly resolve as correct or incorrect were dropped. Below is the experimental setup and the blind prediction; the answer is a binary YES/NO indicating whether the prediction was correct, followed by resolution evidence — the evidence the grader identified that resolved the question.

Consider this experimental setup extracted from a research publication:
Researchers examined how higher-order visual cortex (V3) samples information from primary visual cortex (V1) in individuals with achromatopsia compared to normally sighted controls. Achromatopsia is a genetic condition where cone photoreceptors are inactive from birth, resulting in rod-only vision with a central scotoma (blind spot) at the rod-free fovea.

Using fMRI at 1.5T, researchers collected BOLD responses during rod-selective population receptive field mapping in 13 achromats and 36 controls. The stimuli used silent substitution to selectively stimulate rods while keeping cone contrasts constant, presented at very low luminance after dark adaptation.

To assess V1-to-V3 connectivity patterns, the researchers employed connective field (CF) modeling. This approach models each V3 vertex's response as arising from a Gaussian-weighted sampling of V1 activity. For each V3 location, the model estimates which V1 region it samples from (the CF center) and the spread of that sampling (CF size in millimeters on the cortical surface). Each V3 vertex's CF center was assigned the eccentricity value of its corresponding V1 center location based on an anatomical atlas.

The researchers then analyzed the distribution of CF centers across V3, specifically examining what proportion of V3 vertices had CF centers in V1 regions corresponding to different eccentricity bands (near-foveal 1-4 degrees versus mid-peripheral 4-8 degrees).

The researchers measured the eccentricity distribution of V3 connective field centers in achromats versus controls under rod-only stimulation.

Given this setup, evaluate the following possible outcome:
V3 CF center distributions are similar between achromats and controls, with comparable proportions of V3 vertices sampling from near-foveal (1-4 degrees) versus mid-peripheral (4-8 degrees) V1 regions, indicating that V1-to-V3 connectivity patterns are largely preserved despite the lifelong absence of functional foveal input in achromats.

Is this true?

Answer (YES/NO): NO